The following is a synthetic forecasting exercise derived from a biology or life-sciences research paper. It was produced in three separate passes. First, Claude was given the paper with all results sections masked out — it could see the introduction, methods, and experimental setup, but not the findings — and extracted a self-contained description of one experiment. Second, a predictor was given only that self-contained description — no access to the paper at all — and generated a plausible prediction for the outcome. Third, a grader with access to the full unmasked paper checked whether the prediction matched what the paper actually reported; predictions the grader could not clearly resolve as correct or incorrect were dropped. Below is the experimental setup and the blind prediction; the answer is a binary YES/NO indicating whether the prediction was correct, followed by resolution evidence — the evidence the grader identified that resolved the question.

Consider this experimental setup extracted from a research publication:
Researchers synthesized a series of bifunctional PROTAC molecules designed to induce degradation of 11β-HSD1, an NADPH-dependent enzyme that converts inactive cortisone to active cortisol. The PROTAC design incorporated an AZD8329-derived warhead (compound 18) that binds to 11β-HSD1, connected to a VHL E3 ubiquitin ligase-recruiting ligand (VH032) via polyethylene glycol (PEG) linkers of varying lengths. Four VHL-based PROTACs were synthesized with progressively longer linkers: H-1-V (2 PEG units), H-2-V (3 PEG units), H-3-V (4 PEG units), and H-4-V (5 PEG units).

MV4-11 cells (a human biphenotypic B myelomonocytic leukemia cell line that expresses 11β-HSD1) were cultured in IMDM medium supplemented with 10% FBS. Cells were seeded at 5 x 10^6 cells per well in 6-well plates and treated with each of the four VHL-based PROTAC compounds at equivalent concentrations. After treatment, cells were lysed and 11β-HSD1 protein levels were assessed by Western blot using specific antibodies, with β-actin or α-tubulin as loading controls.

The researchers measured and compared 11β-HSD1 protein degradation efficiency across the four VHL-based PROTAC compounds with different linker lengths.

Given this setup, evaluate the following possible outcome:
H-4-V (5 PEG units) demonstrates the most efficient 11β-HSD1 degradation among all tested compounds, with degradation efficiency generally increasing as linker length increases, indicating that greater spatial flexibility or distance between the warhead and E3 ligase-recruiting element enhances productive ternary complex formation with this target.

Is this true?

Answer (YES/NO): NO